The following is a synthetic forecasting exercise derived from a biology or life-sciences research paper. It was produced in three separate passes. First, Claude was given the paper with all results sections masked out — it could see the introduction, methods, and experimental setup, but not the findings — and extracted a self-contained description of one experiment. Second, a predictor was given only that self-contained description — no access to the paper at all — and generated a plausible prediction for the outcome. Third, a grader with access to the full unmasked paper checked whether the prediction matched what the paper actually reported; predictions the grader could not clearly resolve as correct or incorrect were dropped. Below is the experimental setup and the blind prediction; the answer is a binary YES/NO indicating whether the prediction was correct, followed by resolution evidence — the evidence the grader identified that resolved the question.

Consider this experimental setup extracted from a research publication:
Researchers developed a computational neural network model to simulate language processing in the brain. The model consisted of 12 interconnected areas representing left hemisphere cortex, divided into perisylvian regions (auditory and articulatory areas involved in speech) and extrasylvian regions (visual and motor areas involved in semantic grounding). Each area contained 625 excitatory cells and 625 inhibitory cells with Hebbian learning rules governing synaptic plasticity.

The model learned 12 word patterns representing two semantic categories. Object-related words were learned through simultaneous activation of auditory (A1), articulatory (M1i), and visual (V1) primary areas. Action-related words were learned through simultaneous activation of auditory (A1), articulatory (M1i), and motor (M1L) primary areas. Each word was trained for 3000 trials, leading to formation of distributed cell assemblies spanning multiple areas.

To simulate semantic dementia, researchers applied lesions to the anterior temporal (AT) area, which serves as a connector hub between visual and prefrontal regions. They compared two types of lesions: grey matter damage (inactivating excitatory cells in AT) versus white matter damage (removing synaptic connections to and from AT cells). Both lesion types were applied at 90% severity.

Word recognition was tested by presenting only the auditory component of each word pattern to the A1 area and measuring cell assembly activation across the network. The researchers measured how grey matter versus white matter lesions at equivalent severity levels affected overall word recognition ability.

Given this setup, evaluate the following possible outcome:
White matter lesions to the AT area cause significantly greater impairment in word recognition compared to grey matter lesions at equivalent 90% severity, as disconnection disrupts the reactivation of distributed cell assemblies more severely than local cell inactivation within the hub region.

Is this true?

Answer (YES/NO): YES